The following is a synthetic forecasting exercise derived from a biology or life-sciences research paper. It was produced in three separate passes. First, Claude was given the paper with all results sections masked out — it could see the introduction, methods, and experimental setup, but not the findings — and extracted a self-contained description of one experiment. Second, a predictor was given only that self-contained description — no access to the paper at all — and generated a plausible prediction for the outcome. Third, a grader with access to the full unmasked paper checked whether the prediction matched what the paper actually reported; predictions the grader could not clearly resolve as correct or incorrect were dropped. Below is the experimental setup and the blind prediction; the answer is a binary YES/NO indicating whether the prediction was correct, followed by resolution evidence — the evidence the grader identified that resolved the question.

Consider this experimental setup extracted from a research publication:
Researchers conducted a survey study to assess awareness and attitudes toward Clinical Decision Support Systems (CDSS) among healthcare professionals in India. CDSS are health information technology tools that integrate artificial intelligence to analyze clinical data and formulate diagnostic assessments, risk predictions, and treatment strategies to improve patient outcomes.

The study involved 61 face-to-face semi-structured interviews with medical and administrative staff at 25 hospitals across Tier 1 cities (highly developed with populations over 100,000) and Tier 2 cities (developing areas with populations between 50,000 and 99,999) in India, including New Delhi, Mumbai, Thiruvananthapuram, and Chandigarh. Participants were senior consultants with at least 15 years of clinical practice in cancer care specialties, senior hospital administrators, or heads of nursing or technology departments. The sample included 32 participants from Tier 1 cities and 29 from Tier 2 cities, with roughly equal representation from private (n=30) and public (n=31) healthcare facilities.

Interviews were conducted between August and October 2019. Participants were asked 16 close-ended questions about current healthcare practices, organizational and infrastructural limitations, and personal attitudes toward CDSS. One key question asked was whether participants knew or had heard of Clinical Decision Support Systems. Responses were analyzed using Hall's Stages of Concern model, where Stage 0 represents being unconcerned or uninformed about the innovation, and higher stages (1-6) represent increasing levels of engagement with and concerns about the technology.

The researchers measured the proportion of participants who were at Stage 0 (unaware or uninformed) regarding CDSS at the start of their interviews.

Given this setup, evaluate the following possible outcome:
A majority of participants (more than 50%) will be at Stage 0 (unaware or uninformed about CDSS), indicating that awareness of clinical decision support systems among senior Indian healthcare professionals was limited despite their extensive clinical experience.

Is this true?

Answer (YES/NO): YES